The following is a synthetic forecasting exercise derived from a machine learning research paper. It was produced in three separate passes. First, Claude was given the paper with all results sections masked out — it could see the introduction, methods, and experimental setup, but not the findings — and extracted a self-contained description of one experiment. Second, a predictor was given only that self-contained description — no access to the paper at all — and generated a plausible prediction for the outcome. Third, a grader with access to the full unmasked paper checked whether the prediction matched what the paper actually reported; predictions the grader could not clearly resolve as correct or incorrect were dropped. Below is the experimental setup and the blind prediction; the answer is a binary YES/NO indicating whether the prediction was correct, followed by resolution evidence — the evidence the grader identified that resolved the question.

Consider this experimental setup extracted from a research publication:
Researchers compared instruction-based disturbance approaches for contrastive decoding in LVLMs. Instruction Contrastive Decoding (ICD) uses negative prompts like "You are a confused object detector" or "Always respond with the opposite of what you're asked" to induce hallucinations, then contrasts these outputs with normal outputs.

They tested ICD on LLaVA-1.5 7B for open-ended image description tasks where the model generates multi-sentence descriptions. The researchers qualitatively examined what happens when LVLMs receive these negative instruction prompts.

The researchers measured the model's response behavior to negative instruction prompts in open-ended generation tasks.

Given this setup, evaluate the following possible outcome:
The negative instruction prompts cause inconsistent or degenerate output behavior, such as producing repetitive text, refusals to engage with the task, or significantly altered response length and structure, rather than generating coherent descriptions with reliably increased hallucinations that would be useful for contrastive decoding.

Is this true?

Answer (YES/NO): YES